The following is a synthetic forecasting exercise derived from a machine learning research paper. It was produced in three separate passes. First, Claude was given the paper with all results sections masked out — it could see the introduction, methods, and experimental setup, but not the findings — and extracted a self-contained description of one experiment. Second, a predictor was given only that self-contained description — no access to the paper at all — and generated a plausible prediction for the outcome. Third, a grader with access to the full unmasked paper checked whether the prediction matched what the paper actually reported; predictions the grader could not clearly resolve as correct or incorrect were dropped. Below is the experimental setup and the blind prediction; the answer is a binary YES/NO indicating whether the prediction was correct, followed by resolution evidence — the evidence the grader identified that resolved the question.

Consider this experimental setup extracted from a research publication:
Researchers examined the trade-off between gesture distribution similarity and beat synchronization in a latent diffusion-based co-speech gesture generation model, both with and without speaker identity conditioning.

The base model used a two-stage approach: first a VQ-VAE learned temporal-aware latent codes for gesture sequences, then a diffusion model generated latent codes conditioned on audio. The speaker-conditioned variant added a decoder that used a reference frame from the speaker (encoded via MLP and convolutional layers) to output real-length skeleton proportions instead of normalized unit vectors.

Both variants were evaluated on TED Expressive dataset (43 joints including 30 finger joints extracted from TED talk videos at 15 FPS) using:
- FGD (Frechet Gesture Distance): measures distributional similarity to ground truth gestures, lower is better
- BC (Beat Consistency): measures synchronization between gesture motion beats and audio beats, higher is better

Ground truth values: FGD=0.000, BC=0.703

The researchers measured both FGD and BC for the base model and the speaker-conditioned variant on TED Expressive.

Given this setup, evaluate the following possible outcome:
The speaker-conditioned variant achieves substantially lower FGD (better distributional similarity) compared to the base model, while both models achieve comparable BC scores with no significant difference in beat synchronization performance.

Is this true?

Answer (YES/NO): NO